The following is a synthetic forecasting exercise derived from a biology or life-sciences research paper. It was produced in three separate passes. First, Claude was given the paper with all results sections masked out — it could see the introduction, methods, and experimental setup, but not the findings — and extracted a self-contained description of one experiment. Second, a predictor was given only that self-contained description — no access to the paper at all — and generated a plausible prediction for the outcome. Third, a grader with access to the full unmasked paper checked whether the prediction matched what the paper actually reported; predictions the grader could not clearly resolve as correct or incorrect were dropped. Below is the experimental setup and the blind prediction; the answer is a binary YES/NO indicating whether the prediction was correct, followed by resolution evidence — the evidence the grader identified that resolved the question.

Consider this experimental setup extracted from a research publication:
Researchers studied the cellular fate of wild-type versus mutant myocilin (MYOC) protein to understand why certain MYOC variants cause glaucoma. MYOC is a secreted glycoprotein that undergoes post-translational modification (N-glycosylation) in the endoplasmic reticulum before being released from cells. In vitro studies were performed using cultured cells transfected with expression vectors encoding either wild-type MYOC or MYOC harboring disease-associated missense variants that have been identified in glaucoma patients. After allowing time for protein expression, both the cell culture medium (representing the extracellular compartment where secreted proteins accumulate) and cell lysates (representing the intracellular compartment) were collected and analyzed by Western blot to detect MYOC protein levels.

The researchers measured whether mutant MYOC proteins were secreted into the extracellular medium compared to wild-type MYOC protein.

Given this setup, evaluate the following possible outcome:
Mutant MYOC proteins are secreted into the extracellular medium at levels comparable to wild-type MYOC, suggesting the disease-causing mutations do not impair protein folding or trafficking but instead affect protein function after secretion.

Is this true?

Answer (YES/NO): NO